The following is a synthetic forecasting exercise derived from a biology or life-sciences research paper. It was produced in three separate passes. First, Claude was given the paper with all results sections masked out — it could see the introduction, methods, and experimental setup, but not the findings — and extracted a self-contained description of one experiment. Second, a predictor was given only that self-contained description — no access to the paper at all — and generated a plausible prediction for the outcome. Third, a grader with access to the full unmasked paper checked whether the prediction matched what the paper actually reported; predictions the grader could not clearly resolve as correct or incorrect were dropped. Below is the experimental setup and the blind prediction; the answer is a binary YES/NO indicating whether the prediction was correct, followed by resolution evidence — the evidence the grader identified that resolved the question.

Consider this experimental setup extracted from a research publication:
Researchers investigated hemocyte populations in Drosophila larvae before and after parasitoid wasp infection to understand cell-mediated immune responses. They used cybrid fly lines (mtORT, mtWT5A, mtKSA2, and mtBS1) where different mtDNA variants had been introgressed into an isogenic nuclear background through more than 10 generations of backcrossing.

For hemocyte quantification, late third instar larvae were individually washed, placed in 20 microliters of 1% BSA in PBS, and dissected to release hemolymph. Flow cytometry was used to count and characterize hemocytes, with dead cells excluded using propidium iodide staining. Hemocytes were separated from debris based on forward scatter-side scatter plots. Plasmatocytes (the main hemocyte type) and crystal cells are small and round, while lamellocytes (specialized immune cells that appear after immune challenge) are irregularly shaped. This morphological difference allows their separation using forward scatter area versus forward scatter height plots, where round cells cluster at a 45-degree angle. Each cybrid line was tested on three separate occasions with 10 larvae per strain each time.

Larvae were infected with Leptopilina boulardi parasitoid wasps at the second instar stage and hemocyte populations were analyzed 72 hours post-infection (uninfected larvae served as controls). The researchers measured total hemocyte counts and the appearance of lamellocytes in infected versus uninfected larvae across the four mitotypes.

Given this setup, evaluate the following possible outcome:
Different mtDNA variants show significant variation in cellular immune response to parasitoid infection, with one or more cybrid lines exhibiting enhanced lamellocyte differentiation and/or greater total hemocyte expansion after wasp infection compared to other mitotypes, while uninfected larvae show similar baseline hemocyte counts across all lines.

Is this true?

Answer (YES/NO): NO